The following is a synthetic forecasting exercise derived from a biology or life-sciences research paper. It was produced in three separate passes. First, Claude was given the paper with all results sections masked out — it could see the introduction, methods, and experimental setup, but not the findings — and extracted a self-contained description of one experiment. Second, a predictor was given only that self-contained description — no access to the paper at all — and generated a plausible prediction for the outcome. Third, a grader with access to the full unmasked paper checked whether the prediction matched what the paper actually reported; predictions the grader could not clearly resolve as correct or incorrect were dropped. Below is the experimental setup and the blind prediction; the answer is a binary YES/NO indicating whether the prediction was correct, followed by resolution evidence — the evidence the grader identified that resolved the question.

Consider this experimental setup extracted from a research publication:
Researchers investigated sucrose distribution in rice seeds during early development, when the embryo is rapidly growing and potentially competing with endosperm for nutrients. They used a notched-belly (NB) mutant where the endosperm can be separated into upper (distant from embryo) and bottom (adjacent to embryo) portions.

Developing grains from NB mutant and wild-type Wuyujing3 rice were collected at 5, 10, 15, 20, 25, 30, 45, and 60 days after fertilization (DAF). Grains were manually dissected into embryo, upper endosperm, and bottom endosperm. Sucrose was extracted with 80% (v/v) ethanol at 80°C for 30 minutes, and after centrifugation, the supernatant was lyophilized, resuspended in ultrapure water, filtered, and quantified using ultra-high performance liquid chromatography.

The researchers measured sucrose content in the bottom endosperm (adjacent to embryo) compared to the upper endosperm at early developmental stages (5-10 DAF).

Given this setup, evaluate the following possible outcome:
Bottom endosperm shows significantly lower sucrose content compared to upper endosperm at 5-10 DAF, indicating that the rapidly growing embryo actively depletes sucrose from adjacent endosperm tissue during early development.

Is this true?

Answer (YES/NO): YES